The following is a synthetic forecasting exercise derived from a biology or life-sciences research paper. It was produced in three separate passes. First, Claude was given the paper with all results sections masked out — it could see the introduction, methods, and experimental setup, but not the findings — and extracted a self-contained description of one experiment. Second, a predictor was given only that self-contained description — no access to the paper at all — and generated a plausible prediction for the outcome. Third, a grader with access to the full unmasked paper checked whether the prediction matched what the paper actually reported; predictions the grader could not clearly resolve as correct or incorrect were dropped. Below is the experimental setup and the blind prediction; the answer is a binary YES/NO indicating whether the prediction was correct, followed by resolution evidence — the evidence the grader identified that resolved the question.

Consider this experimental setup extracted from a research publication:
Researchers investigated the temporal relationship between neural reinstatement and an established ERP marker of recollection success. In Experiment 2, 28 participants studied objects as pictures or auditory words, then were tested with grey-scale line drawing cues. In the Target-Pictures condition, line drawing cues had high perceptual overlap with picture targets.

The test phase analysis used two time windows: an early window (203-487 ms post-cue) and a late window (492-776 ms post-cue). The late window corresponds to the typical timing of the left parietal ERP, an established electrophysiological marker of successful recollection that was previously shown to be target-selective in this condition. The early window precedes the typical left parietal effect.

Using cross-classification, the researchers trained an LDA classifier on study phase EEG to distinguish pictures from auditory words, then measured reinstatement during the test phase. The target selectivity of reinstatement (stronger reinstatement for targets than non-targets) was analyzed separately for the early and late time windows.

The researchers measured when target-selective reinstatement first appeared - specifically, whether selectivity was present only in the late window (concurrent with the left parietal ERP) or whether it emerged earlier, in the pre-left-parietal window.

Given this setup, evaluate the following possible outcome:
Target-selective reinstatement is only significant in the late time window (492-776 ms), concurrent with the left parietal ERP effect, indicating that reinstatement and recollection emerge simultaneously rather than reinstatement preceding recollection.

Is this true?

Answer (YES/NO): NO